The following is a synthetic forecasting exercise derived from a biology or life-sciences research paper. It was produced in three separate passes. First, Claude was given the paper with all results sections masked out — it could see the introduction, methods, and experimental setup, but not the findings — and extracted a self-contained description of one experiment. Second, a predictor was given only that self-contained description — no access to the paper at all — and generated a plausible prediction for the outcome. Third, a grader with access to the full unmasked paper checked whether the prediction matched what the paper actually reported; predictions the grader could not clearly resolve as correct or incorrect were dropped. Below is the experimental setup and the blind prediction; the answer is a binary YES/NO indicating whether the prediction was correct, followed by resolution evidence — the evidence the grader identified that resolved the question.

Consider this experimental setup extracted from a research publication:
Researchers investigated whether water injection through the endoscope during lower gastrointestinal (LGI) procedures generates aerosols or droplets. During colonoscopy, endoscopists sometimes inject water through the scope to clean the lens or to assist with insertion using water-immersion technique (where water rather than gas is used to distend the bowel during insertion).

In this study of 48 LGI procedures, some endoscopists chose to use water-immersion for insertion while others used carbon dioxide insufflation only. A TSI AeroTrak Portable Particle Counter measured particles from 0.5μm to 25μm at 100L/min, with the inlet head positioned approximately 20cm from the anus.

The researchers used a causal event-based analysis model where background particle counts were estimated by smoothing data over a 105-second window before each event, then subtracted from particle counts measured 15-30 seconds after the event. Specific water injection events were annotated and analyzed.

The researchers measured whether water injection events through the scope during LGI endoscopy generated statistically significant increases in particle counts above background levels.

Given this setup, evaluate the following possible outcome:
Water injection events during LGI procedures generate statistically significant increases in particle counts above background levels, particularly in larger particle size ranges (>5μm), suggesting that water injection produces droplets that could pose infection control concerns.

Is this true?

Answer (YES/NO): NO